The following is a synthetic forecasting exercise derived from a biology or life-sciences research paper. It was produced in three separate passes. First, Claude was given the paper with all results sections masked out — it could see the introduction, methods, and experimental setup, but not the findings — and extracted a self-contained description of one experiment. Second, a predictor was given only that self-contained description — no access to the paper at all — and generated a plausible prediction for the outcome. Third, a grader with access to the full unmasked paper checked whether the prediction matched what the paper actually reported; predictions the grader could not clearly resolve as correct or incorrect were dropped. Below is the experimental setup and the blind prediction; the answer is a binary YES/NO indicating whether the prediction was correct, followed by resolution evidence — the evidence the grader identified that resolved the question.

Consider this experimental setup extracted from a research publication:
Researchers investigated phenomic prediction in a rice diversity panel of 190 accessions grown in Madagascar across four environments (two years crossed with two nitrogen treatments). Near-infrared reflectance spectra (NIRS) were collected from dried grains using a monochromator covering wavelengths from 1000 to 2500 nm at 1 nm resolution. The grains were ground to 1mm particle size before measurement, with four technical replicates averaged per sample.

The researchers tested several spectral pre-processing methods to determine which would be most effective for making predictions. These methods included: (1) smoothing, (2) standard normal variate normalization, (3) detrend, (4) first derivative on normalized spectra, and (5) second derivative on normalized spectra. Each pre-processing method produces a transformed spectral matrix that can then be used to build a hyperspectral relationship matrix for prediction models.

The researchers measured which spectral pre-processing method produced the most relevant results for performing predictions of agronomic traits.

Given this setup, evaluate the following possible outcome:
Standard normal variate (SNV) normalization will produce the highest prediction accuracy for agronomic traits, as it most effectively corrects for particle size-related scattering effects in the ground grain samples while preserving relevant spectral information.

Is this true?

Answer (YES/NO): NO